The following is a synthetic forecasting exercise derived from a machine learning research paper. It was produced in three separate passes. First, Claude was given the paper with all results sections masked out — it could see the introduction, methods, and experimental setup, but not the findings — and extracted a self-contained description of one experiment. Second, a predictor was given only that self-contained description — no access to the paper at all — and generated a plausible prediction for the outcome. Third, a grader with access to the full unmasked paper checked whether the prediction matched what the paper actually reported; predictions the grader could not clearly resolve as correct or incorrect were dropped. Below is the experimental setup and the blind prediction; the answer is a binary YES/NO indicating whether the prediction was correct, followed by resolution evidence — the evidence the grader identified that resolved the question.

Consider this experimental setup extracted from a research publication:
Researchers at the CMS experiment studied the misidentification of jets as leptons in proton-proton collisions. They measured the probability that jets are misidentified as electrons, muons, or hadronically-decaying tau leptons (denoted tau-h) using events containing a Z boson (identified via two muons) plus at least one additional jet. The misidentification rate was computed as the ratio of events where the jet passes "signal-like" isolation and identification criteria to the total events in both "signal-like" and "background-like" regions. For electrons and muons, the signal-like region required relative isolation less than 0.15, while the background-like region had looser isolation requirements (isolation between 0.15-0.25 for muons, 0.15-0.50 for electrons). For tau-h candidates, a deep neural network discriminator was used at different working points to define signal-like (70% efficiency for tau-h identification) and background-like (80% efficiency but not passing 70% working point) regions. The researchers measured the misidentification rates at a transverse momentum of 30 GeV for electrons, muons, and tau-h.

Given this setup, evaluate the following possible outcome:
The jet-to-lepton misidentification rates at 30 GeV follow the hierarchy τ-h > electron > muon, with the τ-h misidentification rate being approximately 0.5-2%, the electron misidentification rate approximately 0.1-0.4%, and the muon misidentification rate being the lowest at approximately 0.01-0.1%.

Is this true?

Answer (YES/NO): NO